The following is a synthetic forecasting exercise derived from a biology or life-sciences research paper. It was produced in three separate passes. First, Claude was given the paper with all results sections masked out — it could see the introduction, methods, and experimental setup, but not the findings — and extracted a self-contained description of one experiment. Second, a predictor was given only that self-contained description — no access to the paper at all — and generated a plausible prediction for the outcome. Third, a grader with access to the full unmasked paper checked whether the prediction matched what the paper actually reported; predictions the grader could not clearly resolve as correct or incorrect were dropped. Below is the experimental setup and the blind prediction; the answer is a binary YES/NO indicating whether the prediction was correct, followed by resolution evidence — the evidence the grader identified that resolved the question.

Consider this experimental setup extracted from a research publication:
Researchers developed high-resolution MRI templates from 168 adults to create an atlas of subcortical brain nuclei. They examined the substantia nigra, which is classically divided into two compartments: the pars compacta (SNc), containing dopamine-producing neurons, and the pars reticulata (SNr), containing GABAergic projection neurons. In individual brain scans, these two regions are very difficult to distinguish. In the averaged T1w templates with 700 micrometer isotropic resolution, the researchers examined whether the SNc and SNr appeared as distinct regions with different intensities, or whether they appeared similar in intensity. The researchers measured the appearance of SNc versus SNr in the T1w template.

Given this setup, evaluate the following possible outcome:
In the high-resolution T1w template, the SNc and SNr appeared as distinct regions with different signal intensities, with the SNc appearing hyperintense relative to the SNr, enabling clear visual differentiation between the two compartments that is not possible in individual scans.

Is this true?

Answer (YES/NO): YES